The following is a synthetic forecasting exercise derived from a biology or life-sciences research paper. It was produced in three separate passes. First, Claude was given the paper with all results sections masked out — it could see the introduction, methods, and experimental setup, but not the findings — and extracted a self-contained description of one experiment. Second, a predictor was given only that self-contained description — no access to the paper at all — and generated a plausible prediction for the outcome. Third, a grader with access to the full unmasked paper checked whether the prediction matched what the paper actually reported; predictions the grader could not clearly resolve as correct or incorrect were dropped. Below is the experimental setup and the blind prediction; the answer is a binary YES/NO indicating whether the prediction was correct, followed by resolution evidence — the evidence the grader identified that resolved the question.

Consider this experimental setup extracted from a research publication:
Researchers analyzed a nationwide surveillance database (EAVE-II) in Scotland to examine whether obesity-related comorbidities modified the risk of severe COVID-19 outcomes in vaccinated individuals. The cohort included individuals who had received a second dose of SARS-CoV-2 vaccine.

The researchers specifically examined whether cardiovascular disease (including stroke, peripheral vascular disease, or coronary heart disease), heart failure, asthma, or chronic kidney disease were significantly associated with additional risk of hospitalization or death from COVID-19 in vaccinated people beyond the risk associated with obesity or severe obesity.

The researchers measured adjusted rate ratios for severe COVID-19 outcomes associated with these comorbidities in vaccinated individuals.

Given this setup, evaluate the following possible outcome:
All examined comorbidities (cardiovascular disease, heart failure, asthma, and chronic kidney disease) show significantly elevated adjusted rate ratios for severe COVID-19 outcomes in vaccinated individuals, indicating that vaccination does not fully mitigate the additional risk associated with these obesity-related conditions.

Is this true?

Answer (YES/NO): NO